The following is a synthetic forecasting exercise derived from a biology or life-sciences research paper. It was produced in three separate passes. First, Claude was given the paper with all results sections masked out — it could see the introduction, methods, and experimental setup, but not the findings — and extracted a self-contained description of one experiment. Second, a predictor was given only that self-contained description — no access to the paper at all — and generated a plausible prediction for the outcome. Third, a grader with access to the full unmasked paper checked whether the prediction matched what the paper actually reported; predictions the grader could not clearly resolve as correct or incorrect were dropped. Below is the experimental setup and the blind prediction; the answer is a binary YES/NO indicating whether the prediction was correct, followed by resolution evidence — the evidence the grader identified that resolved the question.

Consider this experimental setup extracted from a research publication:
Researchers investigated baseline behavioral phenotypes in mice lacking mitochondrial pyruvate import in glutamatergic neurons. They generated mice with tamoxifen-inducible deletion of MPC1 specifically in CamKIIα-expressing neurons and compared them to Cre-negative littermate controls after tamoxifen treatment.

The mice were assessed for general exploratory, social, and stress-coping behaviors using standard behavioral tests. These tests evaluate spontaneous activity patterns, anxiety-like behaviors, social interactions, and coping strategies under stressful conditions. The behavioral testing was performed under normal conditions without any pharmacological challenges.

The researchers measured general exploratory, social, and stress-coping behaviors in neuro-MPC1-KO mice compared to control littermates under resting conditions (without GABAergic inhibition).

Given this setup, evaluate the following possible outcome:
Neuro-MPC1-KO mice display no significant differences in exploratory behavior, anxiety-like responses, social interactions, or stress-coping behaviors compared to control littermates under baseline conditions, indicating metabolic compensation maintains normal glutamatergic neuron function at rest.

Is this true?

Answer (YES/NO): NO